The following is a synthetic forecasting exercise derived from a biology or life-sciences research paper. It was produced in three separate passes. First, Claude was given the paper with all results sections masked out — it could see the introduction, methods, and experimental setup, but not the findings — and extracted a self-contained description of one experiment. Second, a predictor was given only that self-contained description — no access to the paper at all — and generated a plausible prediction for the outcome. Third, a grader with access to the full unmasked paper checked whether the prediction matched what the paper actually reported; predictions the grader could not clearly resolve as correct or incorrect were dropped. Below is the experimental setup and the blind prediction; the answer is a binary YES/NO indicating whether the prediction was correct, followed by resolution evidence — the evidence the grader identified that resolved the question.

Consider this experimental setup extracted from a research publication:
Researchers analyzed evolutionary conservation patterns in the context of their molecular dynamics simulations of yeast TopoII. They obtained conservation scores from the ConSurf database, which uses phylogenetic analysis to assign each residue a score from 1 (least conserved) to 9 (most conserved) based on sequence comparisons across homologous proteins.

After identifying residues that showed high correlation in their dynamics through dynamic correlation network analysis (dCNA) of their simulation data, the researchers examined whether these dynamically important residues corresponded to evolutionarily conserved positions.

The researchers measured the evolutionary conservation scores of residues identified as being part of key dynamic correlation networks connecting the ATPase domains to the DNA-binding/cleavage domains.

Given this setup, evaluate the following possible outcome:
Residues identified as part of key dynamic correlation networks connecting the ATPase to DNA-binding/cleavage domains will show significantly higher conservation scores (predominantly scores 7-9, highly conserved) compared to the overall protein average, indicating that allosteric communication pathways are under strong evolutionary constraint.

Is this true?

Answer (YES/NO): NO